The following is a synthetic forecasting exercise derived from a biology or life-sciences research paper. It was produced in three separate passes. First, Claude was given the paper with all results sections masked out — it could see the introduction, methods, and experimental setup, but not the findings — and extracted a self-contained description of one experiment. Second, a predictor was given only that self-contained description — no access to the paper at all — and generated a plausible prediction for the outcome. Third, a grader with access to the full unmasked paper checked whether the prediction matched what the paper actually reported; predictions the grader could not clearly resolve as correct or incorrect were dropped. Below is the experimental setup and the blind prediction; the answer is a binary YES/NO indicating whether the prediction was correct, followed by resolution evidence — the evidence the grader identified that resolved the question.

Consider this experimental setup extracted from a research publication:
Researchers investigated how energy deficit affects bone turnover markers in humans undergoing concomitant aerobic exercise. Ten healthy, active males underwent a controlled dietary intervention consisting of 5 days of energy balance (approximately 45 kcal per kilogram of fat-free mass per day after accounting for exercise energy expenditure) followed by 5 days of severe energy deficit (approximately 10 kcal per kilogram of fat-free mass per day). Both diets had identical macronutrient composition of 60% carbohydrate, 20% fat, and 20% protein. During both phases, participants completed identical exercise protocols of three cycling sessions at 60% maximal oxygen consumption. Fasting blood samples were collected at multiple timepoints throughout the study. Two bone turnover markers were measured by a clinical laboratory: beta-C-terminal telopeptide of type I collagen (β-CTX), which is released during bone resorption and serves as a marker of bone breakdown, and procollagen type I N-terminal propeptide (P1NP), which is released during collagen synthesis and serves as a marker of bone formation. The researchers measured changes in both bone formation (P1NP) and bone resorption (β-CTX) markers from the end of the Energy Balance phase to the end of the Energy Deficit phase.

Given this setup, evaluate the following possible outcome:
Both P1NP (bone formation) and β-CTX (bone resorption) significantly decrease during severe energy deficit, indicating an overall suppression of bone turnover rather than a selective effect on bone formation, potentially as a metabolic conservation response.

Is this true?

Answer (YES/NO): NO